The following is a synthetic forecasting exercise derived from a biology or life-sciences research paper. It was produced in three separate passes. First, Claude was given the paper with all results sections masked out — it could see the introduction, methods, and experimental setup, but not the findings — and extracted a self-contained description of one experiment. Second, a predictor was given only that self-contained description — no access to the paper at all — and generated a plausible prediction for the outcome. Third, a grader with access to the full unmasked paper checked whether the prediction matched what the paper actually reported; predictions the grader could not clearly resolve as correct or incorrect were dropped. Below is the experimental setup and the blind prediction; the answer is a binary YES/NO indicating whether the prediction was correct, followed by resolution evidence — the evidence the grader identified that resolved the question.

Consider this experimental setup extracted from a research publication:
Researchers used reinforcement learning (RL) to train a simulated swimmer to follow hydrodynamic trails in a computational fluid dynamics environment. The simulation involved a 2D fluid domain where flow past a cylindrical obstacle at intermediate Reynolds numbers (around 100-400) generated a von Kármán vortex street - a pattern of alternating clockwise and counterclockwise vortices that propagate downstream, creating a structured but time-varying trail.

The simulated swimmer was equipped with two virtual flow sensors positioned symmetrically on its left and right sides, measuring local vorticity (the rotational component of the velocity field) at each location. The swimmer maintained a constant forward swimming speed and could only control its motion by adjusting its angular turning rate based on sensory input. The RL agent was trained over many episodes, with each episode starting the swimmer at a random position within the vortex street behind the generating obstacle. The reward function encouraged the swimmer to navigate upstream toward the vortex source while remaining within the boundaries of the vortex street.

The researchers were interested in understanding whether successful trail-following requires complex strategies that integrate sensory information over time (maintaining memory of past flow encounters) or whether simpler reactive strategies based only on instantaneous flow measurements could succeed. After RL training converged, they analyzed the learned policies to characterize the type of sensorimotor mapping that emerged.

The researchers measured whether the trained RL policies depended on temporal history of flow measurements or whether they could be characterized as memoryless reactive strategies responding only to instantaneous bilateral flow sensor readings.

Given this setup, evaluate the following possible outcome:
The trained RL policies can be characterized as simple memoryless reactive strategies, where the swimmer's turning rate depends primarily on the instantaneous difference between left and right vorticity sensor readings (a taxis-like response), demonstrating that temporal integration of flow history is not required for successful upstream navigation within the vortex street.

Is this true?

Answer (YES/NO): NO